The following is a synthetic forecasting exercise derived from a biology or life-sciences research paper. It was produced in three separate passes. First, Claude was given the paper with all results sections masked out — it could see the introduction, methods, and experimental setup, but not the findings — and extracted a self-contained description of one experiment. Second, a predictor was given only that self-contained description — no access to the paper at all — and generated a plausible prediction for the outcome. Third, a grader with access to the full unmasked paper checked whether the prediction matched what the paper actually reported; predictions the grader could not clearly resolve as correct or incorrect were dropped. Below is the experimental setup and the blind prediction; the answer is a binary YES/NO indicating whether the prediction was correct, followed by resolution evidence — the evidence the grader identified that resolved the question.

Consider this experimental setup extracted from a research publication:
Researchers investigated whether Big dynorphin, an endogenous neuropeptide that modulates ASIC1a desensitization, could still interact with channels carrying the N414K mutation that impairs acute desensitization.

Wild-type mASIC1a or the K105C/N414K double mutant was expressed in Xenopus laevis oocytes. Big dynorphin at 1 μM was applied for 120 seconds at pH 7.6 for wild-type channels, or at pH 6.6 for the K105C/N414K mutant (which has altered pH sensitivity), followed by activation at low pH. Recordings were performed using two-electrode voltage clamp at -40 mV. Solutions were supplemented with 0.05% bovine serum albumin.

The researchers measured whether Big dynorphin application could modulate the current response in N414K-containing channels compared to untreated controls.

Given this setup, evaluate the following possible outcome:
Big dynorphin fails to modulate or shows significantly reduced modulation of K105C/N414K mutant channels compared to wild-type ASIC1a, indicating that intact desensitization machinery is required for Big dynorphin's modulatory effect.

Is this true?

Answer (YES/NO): NO